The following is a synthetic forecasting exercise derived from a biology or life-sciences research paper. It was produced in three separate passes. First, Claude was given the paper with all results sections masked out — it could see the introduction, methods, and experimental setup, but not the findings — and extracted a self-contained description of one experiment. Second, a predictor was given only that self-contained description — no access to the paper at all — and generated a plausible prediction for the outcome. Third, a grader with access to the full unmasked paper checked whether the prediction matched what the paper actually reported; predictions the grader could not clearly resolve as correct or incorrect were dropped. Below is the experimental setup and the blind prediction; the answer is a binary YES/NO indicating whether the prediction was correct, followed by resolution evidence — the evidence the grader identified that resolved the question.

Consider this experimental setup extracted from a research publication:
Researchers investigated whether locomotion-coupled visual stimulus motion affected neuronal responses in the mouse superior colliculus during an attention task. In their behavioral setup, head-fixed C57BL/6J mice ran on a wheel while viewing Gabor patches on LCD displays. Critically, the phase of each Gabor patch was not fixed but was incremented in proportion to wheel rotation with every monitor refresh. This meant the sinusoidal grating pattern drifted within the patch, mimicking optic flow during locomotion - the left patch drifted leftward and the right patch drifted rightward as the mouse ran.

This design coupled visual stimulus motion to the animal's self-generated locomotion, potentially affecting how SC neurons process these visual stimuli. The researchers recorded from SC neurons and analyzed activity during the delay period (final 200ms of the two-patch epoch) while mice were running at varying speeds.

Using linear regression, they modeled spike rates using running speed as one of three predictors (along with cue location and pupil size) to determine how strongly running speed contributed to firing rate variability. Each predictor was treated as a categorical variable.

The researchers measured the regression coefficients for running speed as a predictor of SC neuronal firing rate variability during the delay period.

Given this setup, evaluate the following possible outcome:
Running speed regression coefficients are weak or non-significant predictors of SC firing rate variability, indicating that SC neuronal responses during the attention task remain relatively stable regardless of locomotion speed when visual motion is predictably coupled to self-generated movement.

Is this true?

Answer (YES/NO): YES